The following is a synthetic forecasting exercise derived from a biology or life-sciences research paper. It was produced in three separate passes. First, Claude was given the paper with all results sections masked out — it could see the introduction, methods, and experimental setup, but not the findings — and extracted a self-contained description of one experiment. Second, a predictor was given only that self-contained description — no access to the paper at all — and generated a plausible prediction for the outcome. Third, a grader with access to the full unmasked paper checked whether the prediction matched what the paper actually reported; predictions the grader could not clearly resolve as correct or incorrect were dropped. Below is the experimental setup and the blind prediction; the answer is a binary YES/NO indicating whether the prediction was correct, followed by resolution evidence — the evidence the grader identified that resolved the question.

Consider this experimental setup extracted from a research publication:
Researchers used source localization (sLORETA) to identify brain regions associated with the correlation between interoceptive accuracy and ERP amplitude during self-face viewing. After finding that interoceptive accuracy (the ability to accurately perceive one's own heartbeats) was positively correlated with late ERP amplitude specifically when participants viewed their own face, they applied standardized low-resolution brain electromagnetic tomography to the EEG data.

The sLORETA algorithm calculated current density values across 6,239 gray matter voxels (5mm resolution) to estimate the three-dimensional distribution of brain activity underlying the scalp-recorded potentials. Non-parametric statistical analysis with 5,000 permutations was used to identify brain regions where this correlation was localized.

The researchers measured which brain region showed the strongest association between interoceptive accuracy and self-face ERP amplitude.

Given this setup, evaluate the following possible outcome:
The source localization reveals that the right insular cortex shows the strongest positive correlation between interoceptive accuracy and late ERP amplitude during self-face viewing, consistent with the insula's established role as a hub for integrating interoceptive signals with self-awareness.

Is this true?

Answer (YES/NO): NO